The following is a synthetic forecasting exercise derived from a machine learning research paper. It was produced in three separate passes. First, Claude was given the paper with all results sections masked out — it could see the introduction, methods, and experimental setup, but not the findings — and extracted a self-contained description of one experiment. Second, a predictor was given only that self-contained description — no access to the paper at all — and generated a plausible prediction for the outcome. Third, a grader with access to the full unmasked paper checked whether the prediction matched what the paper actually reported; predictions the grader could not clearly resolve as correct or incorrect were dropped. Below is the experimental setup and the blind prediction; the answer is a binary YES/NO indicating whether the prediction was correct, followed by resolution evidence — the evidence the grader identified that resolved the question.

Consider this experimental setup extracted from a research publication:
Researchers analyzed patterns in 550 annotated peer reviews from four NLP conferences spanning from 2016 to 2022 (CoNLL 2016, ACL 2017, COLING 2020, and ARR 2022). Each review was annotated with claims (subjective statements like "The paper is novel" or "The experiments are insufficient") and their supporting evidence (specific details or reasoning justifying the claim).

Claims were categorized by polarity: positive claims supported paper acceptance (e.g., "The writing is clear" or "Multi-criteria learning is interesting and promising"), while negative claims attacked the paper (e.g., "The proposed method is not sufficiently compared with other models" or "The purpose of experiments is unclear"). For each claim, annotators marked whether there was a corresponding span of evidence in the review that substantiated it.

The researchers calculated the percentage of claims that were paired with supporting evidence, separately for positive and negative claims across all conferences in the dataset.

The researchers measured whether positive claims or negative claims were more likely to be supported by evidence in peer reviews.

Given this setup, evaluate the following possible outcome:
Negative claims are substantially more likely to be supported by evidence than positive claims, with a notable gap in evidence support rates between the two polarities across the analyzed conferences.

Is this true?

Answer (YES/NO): YES